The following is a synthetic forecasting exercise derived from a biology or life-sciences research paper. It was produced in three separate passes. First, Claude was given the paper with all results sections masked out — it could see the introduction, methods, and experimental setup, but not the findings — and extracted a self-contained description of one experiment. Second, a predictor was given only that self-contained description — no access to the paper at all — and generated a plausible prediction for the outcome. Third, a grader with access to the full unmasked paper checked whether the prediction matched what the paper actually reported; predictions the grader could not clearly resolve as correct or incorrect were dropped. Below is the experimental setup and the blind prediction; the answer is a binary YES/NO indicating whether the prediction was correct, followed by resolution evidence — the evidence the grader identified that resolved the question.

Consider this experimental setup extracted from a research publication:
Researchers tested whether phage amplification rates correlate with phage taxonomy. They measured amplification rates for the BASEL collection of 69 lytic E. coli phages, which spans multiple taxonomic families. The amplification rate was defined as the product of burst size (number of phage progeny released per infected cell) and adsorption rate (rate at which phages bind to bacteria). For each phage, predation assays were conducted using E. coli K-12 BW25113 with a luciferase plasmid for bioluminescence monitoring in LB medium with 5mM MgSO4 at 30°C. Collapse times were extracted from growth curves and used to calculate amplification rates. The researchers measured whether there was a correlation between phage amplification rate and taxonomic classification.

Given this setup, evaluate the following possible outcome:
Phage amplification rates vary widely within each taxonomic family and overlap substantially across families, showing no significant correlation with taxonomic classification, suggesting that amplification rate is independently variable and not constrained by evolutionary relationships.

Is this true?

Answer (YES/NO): NO